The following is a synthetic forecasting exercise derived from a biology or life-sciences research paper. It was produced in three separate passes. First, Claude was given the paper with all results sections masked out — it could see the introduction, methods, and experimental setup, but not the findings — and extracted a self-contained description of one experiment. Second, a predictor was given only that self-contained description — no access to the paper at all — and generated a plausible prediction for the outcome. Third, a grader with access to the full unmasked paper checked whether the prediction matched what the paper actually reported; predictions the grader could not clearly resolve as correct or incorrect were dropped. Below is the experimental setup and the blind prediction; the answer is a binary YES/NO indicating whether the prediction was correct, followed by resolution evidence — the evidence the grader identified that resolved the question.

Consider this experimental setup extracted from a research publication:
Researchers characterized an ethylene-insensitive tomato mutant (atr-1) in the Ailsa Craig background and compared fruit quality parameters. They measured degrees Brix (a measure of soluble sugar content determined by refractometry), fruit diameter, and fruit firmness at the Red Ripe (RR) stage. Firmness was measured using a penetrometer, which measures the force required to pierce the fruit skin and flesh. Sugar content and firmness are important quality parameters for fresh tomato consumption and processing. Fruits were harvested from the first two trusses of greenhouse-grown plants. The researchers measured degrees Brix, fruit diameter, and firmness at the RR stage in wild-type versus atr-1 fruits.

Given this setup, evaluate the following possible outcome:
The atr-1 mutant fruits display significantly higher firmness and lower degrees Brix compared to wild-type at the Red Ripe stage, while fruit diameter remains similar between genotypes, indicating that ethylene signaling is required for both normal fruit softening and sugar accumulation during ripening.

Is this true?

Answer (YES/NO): NO